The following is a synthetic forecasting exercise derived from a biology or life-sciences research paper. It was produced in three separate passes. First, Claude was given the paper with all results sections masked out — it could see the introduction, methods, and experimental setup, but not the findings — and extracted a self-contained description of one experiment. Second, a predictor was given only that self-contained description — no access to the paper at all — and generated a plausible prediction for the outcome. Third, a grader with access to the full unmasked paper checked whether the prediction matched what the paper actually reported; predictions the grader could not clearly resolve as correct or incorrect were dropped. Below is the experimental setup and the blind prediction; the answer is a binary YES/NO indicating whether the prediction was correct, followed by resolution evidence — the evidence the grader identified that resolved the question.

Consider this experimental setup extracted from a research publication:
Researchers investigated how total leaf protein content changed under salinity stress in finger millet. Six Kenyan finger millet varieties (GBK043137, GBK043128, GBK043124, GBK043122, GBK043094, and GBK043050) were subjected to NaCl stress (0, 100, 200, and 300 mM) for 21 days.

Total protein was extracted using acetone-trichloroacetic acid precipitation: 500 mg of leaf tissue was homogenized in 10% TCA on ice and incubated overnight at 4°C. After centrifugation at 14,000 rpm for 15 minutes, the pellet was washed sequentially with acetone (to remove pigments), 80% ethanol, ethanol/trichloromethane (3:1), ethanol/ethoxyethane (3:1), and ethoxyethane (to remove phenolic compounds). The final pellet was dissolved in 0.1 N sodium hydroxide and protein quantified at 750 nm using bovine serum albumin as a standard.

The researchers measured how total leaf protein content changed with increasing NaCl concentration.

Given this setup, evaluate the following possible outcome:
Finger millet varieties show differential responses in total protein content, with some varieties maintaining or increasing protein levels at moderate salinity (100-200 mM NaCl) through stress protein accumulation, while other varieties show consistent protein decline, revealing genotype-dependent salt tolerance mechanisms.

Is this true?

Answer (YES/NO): NO